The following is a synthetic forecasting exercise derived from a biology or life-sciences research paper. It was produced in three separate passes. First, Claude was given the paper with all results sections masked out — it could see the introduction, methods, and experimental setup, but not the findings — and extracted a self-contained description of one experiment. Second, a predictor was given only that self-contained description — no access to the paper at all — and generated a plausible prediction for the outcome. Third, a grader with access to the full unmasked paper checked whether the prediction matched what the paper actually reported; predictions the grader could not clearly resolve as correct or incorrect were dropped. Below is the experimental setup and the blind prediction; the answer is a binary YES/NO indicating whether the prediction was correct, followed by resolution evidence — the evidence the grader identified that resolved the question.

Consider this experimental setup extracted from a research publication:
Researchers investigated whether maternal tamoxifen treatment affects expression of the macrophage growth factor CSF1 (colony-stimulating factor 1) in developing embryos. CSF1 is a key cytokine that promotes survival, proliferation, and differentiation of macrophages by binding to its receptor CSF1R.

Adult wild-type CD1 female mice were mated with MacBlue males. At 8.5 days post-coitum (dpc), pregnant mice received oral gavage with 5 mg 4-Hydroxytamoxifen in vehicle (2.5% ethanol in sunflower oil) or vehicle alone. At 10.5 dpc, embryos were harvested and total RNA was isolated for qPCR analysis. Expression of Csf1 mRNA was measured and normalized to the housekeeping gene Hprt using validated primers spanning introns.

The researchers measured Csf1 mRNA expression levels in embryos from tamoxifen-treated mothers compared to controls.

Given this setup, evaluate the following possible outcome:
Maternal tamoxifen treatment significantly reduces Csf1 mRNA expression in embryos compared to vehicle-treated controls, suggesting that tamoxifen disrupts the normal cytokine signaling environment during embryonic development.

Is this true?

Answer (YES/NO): NO